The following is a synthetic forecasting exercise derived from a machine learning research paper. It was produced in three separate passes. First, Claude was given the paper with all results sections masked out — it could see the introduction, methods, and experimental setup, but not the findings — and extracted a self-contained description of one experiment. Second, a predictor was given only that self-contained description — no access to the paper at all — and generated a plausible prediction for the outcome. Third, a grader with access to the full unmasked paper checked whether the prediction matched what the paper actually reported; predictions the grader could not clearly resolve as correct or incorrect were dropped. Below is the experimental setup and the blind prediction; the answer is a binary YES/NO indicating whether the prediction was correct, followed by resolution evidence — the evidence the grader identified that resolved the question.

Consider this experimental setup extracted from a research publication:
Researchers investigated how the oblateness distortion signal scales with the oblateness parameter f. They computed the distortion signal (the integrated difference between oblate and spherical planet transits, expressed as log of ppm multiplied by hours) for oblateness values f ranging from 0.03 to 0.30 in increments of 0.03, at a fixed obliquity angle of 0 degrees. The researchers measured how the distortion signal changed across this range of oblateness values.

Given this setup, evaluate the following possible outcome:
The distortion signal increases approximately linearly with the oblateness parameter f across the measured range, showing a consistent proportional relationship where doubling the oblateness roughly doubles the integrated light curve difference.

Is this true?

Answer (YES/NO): NO